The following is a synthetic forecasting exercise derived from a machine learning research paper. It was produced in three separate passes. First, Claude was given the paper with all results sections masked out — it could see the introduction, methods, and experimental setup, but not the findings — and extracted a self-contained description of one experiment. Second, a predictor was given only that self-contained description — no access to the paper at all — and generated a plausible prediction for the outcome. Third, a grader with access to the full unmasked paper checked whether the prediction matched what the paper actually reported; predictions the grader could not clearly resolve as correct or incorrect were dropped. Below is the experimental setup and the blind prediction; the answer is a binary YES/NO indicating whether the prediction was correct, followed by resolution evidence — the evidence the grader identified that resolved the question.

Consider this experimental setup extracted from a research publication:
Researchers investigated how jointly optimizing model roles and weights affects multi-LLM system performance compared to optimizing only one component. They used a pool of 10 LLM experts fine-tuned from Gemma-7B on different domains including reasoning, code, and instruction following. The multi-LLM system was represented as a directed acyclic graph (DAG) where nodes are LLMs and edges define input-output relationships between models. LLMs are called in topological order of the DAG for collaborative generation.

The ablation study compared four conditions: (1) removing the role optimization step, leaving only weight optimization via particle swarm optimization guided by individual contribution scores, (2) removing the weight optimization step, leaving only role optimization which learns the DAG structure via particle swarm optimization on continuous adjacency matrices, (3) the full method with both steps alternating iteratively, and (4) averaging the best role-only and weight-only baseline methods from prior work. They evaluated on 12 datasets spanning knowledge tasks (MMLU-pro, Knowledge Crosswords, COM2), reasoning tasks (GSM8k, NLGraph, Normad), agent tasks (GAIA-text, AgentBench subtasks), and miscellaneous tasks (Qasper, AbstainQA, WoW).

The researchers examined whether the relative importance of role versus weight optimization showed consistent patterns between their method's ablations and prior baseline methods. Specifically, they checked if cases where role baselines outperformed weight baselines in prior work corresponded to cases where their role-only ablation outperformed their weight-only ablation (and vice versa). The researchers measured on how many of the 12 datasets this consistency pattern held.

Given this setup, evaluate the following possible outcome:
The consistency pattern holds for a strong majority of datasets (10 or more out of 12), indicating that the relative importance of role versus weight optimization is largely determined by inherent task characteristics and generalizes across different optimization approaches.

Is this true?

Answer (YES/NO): YES